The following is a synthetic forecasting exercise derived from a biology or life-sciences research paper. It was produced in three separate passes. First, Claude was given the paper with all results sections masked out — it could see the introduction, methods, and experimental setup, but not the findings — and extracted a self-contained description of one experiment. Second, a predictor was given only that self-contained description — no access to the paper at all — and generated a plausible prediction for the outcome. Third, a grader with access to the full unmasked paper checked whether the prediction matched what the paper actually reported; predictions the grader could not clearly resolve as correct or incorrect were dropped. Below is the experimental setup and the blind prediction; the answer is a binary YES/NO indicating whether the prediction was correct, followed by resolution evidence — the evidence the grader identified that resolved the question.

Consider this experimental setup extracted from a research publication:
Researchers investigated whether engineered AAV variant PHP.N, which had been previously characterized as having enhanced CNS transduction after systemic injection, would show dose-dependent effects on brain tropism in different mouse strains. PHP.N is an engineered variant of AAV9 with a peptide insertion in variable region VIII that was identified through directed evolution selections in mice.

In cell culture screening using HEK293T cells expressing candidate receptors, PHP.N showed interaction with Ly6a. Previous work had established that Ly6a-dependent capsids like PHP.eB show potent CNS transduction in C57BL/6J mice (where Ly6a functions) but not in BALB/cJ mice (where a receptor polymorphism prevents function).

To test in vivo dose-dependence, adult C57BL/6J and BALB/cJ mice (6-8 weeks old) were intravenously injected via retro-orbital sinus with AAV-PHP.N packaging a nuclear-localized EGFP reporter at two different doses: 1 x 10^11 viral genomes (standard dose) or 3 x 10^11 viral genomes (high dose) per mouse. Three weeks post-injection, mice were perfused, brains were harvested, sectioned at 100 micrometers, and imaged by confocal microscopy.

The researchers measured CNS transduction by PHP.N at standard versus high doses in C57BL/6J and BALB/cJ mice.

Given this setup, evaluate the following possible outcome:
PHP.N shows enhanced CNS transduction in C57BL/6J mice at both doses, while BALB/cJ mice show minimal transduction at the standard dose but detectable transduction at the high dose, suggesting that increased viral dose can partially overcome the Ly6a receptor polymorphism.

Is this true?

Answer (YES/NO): NO